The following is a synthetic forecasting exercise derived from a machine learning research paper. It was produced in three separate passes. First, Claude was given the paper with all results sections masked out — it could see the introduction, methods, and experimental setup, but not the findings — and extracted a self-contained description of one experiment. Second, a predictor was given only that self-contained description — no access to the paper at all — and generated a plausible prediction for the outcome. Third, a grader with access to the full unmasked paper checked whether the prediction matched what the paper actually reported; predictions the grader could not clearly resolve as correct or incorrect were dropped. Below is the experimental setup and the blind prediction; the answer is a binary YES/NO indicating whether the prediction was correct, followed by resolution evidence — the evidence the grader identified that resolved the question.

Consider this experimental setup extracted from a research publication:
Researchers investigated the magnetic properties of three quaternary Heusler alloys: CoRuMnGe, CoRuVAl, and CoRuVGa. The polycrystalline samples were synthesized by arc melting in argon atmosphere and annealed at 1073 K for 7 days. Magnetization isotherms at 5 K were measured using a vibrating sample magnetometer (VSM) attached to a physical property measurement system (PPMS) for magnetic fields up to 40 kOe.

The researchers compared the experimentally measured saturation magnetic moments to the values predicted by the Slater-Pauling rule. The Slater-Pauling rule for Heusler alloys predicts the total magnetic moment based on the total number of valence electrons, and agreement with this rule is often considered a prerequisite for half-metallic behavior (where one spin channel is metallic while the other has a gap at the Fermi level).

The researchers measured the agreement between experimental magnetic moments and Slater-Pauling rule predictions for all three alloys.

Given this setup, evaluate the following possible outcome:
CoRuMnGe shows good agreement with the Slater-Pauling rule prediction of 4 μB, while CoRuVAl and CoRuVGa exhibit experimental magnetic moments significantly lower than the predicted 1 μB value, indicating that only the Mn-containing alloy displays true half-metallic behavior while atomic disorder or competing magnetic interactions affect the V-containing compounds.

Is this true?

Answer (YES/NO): NO